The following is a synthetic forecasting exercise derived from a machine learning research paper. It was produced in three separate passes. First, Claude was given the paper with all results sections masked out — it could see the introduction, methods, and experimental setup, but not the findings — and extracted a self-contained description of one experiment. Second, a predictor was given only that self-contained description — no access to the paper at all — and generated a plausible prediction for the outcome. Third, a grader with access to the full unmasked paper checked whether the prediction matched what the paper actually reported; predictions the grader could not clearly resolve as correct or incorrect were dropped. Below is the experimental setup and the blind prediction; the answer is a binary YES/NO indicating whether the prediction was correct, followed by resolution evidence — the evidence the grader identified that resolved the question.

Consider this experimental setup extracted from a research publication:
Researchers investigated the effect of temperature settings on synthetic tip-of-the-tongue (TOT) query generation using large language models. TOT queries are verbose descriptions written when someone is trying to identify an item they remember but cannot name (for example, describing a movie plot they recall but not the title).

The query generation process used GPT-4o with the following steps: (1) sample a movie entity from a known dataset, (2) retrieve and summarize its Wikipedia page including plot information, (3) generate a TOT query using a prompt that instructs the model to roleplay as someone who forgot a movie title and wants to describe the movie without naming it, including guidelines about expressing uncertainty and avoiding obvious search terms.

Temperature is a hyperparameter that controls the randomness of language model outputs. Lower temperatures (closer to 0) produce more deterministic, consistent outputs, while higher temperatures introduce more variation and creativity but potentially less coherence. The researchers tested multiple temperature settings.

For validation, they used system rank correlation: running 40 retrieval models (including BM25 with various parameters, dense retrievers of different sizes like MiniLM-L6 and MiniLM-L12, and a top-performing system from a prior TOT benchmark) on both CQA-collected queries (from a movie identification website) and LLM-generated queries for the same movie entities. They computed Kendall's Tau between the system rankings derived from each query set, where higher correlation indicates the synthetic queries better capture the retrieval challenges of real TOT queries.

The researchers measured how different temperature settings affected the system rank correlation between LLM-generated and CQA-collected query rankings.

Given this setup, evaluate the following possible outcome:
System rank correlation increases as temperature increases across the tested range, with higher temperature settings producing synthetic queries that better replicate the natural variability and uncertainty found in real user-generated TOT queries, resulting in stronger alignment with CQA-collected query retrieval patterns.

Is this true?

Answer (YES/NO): NO